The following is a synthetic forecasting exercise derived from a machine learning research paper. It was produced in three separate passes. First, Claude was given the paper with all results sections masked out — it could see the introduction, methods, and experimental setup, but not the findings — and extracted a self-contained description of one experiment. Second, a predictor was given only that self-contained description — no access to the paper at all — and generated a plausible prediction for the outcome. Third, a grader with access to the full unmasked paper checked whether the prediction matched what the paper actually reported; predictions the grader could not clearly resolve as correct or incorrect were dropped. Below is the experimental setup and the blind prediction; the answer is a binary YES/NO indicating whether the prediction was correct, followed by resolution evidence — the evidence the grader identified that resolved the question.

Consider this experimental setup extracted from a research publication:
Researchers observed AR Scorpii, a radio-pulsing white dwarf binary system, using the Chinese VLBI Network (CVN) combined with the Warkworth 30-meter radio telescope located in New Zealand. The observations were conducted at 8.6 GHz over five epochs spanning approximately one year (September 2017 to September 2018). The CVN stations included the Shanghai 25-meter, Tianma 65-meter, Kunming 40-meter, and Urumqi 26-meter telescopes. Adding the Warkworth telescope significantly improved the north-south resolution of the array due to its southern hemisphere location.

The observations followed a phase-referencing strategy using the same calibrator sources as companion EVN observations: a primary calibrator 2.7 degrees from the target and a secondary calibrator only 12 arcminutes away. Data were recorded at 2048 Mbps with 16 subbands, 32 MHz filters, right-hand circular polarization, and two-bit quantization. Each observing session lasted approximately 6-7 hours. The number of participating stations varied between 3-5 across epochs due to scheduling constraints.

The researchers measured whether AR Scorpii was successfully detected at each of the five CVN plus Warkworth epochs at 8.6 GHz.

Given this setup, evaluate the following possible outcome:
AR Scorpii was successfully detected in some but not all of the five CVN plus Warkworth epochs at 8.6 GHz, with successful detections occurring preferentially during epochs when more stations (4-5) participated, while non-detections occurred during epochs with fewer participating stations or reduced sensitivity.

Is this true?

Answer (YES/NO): NO